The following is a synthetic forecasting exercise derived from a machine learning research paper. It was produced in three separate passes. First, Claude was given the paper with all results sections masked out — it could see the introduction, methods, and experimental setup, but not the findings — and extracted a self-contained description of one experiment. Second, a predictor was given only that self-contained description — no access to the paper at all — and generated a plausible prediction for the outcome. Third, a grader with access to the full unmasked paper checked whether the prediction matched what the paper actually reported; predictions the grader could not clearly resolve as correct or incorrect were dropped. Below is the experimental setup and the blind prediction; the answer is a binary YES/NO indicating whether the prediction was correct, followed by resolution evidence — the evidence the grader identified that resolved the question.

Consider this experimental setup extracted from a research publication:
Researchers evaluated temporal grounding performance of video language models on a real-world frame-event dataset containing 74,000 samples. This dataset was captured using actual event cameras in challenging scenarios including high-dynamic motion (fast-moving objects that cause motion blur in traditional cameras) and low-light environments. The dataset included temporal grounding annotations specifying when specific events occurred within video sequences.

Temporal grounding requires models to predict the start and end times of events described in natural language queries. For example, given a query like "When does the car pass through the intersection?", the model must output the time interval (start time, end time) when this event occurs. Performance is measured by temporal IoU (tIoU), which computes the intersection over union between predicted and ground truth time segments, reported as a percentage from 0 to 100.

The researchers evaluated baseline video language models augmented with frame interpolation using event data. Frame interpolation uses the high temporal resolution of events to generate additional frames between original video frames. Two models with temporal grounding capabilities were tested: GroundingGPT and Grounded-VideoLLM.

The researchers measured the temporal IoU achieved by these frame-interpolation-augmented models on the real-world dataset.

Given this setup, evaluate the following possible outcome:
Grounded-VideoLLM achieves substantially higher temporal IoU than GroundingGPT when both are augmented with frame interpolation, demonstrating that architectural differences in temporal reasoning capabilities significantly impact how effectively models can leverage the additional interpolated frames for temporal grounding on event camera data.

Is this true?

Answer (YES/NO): NO